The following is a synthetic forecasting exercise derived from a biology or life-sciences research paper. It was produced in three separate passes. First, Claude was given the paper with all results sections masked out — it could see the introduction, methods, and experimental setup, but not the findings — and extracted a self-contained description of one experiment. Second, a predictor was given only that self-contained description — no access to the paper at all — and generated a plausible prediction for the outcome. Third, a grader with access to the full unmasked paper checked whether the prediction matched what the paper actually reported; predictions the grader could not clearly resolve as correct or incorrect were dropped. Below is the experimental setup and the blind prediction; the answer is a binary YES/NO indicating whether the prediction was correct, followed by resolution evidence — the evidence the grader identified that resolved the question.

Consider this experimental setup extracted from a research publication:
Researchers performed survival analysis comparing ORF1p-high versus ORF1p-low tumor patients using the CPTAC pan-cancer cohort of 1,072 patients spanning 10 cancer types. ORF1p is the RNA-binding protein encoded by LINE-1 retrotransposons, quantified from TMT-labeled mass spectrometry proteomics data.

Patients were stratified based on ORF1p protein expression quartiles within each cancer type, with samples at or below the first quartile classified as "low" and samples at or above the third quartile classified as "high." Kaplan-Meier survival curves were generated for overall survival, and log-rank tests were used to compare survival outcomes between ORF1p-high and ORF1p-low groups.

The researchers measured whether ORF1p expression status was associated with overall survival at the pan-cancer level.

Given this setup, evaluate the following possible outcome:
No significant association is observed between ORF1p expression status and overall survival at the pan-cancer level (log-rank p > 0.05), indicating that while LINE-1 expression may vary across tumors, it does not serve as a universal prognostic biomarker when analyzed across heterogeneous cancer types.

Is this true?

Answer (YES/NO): NO